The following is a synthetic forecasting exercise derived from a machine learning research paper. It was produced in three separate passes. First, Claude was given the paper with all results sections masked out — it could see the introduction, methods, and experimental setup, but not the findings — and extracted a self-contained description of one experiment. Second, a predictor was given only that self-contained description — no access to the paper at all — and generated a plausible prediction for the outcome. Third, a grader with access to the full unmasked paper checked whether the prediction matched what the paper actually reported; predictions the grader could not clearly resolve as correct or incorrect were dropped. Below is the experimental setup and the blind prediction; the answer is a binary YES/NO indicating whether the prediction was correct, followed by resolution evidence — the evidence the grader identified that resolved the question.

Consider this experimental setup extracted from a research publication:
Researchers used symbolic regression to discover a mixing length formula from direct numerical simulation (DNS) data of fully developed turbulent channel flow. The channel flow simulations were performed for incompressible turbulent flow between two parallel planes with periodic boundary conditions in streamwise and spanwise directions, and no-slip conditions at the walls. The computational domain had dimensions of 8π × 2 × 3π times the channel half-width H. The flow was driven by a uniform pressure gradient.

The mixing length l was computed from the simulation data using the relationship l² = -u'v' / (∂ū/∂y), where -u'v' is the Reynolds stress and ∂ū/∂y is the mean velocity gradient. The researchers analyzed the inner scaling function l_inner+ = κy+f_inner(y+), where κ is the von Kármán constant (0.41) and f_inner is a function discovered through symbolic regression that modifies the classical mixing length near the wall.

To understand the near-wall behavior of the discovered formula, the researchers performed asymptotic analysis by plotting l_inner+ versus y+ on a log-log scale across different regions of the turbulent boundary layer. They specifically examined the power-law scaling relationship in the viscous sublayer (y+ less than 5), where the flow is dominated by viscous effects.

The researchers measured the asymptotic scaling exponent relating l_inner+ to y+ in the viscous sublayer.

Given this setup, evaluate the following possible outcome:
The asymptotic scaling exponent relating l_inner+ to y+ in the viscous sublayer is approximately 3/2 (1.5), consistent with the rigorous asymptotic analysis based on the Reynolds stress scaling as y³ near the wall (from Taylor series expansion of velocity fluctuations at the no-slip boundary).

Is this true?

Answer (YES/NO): YES